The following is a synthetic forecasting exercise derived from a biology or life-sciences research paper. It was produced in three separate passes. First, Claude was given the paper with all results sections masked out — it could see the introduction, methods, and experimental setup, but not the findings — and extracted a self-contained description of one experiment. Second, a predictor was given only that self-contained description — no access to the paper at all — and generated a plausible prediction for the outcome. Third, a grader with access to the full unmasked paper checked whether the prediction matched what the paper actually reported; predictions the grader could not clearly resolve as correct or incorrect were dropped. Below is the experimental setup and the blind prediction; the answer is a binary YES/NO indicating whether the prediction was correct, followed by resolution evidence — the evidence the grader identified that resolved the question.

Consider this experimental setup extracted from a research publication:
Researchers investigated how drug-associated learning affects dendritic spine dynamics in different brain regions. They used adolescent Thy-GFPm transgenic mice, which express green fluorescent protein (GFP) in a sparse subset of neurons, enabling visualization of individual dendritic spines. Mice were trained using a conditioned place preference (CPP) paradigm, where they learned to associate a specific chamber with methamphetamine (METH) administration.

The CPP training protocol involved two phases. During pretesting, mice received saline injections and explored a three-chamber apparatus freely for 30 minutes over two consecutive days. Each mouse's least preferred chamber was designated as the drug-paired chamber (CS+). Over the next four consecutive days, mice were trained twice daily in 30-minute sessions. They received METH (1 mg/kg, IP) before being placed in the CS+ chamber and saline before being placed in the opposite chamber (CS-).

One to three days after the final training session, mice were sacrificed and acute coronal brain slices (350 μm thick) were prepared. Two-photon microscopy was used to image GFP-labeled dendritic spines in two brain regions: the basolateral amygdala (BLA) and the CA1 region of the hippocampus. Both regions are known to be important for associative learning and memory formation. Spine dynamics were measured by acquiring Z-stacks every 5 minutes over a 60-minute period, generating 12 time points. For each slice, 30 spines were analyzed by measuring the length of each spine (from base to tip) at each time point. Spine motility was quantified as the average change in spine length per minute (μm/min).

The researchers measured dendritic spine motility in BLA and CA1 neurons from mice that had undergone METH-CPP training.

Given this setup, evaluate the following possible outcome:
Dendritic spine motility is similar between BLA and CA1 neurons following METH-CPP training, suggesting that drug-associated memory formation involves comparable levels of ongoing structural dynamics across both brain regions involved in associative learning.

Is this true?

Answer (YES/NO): NO